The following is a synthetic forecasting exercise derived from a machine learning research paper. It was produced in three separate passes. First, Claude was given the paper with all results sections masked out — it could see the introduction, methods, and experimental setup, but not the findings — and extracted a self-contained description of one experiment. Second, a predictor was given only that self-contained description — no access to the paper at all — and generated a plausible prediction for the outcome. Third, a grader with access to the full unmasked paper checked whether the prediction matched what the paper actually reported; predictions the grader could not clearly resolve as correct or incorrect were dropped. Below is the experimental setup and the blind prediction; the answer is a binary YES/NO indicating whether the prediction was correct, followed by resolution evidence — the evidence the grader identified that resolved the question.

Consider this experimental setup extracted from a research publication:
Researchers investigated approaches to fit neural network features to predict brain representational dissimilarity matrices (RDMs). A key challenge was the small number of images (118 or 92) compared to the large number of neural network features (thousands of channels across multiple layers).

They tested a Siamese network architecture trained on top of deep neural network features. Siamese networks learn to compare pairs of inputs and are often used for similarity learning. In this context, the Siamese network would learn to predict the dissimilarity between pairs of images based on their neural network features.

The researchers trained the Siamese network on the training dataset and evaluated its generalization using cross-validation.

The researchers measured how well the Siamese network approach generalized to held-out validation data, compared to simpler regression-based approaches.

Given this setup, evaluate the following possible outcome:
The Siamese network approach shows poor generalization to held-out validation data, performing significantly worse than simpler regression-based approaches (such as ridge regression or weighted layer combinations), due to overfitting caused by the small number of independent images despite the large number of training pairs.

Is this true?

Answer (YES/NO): YES